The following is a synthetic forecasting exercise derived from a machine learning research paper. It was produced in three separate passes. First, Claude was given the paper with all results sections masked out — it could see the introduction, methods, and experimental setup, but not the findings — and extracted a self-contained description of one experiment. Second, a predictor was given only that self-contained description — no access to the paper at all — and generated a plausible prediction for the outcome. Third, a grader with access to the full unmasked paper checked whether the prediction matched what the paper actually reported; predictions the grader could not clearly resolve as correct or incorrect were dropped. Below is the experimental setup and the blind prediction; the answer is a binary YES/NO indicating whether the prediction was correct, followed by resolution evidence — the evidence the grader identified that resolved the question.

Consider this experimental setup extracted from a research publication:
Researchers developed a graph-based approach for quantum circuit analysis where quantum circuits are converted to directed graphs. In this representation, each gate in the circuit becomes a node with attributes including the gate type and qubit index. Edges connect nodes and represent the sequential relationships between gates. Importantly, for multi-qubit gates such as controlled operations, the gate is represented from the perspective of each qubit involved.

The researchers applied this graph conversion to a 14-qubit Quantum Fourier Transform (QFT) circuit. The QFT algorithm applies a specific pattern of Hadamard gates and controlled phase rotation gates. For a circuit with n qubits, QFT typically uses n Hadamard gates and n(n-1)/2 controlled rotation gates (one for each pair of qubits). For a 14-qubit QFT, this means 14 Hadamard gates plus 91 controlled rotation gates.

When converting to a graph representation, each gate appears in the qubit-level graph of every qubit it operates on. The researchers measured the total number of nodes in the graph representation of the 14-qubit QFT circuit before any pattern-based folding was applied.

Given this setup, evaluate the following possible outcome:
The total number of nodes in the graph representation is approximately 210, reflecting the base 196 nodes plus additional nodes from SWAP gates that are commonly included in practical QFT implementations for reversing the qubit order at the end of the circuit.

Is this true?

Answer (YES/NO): NO